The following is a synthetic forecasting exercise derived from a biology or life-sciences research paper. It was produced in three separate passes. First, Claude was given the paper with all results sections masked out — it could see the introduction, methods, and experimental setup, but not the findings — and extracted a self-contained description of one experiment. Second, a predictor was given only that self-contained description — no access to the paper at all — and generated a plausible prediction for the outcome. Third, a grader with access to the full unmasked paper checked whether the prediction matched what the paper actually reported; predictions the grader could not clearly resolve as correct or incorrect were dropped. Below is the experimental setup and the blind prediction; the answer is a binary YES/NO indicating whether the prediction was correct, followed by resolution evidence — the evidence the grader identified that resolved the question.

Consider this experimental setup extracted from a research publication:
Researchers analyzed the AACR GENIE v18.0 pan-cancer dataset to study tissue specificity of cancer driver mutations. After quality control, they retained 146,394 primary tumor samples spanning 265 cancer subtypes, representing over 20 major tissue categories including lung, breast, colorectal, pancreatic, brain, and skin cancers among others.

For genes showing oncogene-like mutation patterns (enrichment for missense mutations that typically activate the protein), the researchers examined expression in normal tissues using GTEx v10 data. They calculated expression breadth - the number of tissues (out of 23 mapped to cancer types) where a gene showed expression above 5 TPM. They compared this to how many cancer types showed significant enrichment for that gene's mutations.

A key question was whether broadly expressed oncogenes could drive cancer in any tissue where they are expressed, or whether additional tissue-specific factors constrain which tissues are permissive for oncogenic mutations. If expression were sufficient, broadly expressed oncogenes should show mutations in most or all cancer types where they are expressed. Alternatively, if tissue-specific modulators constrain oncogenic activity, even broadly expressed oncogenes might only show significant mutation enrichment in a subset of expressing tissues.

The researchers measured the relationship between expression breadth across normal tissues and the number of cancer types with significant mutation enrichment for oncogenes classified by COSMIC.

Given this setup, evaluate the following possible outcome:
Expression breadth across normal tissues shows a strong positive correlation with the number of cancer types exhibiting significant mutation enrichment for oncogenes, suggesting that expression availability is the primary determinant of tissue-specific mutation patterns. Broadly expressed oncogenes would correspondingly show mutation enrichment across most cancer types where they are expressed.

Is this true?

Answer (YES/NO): NO